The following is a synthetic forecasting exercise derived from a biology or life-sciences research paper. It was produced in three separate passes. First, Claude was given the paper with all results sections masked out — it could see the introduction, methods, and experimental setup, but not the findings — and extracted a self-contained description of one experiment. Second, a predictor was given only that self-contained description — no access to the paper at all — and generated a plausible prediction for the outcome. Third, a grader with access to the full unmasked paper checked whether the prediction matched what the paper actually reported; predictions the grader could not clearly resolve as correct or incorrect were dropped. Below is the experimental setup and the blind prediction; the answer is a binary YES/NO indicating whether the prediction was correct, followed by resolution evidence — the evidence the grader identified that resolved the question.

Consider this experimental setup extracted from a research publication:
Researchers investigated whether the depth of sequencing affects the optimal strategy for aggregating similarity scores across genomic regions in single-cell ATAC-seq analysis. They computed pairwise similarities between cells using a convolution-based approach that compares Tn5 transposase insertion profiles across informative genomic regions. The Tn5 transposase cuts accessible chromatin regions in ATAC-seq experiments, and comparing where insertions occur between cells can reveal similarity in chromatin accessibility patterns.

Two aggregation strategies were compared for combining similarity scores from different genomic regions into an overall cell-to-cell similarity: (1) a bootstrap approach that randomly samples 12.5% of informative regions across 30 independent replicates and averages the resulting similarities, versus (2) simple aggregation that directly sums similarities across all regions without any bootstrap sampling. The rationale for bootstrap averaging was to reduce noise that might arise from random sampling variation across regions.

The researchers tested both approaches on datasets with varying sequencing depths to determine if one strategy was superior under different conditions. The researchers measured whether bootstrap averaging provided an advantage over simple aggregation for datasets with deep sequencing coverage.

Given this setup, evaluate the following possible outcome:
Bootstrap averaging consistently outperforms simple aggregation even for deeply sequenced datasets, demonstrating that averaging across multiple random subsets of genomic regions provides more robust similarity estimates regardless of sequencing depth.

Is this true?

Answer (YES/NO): NO